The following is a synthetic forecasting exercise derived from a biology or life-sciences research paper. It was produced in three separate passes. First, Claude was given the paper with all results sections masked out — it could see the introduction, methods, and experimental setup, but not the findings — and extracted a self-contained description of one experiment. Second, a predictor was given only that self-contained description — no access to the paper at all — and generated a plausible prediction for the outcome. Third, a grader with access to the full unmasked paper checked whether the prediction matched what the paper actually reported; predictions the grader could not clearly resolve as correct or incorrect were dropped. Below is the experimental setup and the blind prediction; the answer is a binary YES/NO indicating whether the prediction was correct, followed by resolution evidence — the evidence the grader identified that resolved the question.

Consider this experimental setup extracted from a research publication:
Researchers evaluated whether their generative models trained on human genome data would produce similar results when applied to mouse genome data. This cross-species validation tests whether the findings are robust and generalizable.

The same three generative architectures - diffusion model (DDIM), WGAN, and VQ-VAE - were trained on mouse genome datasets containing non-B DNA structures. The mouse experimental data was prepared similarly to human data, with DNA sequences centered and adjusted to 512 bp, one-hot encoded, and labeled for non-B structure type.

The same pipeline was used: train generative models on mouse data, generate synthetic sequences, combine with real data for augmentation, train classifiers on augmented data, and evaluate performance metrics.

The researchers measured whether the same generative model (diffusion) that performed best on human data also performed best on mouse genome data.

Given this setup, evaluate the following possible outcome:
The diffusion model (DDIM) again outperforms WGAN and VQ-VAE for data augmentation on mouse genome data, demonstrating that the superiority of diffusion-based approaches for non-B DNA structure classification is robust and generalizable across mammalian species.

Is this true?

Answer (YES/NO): YES